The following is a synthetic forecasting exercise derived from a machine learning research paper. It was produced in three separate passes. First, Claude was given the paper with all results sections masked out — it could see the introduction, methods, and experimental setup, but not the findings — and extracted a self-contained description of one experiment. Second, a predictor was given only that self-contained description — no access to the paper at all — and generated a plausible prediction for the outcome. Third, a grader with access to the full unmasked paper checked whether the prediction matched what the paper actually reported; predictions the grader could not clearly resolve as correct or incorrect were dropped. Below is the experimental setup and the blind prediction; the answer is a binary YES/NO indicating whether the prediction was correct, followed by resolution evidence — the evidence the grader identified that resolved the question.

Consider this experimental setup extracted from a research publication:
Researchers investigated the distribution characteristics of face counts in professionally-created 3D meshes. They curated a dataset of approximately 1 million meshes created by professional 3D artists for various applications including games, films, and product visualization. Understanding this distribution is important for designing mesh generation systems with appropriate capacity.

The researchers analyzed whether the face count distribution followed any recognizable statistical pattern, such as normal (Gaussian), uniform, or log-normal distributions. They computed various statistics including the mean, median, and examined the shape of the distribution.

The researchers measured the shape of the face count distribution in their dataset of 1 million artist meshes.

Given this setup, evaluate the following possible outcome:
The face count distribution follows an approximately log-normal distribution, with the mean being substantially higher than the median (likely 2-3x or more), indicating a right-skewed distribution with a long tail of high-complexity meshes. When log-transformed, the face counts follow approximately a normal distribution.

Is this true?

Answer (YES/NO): YES